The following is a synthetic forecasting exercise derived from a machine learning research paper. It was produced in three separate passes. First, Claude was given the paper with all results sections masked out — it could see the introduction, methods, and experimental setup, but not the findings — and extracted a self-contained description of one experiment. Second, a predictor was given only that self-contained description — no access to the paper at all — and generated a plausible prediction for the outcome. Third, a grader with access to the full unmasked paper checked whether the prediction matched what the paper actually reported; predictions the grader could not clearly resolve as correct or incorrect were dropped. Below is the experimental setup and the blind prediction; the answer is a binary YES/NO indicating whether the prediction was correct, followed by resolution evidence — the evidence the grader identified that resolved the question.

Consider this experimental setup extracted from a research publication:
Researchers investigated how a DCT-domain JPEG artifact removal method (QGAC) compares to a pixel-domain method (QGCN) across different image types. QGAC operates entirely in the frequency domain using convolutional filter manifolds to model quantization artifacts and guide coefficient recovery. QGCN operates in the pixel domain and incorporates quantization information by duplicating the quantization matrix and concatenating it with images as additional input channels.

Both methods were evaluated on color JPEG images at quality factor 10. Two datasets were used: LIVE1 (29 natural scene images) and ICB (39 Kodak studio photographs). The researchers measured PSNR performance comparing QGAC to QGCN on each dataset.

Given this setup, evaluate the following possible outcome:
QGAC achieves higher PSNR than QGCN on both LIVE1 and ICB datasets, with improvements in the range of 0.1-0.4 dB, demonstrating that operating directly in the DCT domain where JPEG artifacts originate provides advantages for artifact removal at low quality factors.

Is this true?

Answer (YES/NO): NO